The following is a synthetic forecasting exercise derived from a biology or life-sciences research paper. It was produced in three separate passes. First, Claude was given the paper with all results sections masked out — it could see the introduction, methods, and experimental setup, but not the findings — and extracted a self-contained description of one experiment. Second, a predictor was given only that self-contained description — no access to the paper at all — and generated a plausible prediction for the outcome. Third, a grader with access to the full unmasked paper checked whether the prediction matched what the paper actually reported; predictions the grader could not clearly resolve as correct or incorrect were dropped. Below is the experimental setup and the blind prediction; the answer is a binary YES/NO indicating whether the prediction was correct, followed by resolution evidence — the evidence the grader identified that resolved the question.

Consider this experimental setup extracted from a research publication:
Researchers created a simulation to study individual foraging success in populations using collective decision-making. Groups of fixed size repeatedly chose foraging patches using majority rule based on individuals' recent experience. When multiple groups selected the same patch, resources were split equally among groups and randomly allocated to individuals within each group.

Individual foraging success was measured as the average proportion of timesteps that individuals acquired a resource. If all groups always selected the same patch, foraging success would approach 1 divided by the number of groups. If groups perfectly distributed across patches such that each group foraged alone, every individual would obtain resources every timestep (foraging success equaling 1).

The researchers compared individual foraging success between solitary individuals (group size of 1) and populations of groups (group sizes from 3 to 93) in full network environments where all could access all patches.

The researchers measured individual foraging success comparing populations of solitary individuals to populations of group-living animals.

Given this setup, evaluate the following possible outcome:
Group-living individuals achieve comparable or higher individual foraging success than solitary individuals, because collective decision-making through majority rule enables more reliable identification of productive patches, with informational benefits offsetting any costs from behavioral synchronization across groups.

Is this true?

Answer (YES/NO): YES